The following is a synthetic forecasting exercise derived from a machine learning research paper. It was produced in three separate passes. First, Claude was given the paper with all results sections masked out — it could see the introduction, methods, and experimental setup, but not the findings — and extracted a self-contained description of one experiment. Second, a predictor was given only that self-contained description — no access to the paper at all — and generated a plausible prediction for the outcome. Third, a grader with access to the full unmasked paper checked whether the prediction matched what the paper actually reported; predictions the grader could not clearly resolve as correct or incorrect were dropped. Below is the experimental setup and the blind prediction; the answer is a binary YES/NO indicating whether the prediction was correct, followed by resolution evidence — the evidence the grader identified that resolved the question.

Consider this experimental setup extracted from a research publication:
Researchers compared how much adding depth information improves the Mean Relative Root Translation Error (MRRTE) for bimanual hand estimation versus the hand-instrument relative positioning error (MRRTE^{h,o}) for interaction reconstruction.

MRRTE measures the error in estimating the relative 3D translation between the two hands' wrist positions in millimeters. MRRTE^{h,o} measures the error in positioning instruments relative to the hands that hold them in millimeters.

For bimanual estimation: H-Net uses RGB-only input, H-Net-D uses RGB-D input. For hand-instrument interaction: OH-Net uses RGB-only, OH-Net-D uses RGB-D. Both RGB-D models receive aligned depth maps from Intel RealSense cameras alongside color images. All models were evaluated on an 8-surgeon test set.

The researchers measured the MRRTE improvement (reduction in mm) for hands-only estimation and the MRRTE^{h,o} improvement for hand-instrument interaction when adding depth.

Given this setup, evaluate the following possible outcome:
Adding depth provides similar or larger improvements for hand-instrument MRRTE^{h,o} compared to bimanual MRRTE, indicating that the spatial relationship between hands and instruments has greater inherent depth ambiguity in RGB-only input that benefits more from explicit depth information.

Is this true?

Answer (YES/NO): NO